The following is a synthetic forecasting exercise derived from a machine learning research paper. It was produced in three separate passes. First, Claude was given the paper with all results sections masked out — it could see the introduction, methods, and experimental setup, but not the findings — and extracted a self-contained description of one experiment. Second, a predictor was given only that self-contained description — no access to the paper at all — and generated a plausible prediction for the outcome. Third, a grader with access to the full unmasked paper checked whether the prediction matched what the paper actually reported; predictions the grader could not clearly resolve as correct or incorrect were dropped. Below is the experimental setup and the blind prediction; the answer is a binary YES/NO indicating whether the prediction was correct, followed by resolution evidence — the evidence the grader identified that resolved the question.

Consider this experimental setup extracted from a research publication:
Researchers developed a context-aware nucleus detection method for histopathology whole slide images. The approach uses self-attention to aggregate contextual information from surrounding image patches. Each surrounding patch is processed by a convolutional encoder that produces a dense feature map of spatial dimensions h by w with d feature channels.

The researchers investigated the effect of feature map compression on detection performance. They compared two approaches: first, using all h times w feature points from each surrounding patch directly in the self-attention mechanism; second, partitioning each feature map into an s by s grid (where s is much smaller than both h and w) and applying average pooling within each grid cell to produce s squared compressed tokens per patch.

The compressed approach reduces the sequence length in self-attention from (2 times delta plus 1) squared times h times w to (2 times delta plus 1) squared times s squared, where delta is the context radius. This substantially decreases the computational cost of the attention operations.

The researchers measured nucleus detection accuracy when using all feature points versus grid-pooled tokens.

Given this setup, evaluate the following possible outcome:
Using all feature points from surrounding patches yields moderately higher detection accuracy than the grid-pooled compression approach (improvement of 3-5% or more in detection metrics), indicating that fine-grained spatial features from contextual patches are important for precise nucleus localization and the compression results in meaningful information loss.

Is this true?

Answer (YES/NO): NO